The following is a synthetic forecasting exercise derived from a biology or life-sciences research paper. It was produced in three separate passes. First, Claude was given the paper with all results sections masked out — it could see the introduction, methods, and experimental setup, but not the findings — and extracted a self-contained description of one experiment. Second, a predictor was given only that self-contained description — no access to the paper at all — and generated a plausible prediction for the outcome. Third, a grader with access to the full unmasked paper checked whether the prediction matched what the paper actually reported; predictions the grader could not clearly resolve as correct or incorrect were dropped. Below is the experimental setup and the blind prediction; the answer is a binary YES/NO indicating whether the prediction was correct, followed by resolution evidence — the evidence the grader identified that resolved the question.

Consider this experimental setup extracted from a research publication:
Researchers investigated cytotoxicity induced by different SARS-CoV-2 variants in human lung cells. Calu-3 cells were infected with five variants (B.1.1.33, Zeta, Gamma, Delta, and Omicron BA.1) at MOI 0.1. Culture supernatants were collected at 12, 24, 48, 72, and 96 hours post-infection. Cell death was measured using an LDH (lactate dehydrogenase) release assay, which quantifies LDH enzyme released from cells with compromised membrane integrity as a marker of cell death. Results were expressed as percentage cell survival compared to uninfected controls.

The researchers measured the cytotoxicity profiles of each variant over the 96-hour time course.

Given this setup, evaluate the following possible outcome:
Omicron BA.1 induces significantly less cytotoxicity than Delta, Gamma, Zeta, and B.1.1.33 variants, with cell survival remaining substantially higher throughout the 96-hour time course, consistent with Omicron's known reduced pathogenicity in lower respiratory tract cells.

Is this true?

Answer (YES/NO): YES